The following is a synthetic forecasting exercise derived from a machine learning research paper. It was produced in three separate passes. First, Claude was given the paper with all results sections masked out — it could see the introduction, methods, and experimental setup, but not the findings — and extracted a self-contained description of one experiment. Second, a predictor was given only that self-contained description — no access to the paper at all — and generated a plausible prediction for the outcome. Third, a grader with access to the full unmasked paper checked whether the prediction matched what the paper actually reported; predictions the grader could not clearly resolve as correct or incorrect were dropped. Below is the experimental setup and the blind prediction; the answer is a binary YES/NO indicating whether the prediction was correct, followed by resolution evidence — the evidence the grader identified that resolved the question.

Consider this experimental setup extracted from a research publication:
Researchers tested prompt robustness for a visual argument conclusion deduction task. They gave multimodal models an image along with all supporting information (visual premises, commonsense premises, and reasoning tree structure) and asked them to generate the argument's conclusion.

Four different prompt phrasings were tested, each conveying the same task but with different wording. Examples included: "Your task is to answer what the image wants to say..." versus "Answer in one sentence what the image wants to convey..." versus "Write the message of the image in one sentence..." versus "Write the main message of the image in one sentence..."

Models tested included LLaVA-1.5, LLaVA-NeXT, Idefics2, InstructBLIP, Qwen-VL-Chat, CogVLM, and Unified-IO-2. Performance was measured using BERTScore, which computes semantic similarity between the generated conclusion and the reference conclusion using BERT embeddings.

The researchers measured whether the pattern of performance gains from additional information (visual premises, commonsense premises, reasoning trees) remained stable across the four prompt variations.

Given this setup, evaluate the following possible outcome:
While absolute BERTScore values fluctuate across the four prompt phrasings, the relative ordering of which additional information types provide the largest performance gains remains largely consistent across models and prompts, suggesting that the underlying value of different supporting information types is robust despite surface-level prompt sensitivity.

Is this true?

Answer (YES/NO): YES